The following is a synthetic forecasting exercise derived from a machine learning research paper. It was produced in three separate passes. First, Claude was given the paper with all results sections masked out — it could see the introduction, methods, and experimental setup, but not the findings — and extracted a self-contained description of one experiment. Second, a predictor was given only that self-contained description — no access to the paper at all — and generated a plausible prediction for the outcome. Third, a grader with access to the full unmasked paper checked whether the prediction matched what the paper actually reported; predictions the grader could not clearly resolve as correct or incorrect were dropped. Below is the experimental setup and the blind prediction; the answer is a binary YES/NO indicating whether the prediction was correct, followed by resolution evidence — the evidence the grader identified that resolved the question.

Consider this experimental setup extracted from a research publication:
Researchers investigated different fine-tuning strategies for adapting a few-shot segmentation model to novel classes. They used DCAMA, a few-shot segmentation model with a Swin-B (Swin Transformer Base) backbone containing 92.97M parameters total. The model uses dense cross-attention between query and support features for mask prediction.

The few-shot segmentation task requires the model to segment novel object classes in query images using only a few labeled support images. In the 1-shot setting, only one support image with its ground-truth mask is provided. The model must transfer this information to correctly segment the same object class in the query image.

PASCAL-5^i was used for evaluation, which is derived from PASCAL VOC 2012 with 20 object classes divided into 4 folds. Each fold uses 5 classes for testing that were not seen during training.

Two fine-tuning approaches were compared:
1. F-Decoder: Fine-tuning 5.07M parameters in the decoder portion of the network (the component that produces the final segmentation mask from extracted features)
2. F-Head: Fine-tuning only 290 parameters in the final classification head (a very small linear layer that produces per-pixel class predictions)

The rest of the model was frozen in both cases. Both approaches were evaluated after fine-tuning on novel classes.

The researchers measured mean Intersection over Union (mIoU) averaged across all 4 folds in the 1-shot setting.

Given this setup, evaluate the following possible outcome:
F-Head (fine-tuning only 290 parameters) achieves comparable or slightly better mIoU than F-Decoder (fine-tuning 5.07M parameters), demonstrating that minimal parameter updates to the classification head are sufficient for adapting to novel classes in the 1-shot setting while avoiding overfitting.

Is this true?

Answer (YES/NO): NO